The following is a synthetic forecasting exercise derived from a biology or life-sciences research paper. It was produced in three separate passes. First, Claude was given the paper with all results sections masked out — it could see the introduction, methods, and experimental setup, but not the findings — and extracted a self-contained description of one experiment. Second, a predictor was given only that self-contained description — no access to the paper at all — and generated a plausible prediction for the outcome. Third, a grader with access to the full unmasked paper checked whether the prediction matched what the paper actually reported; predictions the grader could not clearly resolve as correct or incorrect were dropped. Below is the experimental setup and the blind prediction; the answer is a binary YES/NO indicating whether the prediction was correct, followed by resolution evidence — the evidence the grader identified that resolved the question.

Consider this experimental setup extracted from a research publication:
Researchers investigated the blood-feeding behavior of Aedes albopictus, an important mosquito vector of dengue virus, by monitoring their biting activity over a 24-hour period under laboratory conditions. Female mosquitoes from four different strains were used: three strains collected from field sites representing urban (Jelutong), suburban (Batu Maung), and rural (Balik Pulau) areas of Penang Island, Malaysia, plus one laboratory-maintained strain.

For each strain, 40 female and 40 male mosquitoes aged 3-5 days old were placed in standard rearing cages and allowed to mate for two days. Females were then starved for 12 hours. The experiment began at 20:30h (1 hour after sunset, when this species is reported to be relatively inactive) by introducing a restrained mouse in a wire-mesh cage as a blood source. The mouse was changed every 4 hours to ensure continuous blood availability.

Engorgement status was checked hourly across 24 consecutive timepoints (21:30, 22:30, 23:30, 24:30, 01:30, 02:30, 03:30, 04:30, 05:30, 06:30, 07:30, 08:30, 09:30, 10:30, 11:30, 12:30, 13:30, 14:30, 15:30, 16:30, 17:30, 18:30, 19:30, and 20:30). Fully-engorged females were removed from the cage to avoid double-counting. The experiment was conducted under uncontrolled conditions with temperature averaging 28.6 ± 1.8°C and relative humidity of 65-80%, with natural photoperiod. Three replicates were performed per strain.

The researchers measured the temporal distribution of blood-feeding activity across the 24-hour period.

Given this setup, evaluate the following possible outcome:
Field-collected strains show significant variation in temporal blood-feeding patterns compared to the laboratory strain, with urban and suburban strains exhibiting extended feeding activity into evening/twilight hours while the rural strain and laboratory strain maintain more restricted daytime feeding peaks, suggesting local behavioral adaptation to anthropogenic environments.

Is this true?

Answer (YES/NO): NO